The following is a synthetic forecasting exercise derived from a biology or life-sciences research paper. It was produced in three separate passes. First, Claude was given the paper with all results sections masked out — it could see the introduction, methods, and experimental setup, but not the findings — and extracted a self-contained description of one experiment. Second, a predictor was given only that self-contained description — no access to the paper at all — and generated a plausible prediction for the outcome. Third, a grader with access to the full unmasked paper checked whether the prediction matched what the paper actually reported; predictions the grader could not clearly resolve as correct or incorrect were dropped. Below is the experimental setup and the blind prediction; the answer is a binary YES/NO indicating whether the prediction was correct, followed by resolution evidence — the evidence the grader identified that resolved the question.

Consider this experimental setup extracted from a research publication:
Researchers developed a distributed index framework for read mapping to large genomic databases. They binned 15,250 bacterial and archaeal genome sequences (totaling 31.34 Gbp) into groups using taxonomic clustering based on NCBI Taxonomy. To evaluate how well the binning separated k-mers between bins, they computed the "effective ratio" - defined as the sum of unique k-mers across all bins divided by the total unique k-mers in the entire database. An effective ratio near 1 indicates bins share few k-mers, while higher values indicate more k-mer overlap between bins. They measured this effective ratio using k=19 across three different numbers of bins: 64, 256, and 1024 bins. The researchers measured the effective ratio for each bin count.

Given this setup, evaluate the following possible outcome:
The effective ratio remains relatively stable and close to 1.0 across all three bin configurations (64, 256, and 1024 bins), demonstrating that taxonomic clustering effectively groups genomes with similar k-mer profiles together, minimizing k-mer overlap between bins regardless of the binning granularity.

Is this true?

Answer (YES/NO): NO